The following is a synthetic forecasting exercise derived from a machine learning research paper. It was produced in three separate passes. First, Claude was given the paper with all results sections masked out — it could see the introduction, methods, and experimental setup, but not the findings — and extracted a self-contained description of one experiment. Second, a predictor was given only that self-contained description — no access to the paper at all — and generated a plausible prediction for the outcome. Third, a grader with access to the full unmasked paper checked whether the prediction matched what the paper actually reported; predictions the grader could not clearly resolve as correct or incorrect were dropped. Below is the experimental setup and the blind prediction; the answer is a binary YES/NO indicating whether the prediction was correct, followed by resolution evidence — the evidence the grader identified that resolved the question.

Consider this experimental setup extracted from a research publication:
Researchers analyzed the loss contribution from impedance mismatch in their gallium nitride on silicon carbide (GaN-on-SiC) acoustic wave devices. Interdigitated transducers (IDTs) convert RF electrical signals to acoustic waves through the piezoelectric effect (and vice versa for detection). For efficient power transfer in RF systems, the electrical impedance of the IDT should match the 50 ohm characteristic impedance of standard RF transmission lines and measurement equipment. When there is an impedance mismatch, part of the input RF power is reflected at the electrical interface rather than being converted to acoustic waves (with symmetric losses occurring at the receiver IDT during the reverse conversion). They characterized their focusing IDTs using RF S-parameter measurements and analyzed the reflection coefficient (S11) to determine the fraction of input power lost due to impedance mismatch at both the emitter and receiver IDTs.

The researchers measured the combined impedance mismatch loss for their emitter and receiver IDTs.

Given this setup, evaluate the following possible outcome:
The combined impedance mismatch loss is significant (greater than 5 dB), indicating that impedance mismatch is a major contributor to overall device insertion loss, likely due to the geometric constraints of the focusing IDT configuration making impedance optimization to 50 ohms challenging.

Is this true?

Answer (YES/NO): YES